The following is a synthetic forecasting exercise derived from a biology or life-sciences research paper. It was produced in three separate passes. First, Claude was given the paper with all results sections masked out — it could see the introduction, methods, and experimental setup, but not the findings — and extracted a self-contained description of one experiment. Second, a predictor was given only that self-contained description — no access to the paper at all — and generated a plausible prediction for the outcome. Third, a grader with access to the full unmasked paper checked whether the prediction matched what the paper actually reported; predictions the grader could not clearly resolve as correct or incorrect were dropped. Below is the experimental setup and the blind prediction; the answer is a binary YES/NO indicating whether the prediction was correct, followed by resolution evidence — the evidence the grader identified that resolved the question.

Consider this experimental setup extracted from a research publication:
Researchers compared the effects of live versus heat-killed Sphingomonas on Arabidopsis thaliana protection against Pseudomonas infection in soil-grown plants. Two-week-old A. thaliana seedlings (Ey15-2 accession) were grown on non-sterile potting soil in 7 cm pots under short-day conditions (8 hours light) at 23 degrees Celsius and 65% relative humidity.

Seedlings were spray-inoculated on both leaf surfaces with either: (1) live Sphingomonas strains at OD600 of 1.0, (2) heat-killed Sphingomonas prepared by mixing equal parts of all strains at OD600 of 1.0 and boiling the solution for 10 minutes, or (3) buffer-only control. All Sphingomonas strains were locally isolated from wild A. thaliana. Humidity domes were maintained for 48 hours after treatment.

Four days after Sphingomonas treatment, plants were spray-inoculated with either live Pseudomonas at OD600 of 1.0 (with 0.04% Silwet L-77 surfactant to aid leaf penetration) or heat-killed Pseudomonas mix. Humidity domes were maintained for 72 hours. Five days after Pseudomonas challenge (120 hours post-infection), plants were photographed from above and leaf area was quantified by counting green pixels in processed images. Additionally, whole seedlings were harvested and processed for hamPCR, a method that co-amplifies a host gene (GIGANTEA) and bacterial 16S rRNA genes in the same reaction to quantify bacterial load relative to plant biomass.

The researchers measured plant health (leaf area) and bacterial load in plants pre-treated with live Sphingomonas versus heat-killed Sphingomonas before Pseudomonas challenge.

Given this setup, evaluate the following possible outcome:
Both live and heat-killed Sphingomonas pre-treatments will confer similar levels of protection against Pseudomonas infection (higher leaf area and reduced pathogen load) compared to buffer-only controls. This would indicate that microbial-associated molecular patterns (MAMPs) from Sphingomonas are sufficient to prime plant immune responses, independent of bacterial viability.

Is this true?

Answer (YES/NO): NO